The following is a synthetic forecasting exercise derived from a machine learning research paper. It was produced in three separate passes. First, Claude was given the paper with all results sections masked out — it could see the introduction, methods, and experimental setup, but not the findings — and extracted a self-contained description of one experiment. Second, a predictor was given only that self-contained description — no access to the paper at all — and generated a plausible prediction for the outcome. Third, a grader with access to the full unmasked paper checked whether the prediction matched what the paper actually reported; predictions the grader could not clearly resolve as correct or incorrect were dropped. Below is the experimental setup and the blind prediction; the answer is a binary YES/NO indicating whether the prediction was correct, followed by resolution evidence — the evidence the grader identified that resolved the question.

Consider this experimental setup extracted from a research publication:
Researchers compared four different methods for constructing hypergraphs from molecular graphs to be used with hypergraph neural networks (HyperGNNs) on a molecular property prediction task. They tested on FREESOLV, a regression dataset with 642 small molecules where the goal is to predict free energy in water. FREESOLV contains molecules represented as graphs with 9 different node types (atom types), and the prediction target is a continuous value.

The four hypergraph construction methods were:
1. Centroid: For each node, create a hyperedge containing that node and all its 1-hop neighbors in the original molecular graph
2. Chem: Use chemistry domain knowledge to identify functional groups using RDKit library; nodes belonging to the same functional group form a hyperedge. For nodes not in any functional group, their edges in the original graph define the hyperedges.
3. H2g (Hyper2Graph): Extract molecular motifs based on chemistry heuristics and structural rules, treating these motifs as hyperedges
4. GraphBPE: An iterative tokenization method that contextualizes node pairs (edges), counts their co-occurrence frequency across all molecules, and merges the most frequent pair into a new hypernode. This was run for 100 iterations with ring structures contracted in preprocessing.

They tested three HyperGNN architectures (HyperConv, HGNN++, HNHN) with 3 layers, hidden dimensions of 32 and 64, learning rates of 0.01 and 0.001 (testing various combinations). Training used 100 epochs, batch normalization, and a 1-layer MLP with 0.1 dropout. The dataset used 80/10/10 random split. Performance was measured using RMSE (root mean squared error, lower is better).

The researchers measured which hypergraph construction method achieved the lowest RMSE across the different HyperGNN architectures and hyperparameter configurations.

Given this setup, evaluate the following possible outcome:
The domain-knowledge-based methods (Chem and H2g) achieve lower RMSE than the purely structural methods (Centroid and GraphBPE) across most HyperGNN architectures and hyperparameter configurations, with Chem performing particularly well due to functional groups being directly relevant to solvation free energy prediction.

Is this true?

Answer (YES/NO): NO